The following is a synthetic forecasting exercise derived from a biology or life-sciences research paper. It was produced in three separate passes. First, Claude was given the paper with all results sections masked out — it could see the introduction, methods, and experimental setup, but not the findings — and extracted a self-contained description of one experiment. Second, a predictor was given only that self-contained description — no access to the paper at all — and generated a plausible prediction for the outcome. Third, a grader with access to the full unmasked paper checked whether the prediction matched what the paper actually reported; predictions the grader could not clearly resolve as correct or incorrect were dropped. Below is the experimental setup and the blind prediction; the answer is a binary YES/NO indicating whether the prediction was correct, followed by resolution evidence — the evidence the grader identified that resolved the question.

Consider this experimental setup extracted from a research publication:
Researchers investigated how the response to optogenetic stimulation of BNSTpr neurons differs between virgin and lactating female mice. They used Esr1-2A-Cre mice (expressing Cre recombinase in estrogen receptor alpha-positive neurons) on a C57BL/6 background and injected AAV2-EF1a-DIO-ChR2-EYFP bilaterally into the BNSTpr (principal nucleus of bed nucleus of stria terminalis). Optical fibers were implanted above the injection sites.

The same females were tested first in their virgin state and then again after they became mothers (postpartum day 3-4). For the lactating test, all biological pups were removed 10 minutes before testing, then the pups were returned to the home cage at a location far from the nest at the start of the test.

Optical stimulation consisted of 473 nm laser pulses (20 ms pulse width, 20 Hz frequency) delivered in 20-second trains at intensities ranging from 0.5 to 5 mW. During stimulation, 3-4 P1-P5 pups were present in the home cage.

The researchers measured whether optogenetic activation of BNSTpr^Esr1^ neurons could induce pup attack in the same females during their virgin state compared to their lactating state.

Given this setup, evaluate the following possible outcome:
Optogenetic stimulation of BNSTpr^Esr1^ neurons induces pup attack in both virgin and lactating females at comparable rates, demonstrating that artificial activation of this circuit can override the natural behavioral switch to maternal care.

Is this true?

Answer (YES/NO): YES